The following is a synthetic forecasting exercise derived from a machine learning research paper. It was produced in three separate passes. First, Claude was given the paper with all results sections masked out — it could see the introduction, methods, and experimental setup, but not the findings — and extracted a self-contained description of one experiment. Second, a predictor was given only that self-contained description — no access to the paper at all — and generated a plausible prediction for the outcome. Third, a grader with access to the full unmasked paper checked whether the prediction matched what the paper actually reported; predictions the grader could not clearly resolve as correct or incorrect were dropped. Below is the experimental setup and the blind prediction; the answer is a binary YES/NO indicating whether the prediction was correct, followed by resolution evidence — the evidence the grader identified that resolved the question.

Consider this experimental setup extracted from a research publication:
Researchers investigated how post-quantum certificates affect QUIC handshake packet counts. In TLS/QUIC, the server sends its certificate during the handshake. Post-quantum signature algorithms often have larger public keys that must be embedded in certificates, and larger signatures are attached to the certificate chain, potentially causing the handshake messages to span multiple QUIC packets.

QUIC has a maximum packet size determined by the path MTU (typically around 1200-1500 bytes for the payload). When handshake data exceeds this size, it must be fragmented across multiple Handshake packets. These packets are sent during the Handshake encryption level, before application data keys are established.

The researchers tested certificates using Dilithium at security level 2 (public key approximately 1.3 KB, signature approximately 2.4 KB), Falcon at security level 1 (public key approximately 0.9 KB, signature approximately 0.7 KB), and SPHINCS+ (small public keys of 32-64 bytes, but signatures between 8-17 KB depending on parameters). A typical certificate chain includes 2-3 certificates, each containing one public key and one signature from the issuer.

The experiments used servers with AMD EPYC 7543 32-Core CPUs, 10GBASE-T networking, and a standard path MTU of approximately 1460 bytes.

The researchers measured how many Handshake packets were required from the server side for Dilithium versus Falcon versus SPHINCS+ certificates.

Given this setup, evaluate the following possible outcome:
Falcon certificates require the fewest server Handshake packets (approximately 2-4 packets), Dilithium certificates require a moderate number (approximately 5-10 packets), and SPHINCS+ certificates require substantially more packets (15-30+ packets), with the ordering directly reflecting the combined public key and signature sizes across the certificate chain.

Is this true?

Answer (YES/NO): NO